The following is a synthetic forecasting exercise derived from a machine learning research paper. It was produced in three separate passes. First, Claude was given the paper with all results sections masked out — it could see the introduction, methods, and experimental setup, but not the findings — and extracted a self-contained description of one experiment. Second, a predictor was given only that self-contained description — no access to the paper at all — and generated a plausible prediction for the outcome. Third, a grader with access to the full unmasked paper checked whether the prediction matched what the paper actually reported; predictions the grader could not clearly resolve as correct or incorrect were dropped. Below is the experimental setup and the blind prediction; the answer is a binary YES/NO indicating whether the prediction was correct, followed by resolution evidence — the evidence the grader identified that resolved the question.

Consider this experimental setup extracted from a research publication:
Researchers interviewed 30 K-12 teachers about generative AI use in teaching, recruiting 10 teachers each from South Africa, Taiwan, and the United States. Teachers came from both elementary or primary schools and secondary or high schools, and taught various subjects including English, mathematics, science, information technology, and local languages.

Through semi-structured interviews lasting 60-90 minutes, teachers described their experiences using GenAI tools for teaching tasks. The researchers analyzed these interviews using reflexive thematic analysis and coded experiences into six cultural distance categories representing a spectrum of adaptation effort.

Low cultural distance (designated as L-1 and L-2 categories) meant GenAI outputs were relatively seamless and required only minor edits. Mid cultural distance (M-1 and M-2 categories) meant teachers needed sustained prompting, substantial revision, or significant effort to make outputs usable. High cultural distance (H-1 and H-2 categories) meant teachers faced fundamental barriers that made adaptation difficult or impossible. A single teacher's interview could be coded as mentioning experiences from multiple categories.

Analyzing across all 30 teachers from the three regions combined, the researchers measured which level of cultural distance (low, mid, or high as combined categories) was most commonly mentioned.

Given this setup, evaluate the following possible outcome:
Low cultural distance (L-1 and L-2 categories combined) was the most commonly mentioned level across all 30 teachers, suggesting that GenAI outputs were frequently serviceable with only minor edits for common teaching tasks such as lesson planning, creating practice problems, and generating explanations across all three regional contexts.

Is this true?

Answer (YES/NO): YES